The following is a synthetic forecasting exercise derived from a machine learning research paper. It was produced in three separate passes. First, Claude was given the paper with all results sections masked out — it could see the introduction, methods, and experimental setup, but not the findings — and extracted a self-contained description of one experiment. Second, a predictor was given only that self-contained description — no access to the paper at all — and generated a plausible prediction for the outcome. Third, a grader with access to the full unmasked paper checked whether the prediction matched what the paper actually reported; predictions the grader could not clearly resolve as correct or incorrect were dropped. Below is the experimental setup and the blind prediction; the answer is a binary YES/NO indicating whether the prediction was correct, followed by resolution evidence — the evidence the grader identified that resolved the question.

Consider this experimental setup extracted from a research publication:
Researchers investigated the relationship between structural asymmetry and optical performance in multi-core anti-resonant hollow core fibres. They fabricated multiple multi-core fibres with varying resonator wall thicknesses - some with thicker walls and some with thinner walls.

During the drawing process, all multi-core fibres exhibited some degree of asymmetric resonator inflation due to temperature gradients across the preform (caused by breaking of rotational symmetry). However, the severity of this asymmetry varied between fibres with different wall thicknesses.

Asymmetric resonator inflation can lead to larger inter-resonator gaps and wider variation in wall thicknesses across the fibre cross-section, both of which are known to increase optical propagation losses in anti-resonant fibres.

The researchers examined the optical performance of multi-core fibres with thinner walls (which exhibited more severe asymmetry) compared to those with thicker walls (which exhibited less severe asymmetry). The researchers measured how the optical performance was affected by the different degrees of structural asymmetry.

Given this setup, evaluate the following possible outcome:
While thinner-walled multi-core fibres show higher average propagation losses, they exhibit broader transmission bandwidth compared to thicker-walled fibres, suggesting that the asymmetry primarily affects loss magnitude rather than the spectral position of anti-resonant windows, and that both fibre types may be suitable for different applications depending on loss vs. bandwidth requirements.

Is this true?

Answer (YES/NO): NO